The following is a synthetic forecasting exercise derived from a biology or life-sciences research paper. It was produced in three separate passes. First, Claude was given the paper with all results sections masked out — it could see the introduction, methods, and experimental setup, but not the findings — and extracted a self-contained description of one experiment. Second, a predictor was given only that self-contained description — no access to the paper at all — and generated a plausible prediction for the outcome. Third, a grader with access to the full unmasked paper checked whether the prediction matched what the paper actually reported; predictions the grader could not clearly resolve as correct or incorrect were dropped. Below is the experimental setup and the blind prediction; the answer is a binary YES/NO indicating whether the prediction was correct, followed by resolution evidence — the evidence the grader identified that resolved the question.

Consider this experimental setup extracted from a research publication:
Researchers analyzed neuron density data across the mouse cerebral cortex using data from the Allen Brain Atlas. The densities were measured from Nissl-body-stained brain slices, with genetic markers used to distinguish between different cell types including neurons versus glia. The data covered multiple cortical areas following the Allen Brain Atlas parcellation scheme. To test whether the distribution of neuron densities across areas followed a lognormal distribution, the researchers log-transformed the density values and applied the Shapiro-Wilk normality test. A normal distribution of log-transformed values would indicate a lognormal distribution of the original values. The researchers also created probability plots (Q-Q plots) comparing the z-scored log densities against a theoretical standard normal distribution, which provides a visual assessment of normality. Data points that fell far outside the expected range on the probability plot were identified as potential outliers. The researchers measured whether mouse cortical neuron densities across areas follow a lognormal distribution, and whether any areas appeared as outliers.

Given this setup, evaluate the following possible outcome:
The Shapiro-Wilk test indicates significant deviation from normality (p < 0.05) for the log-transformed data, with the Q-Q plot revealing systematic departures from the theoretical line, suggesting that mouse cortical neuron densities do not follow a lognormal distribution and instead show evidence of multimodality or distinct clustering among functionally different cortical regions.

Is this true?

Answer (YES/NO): NO